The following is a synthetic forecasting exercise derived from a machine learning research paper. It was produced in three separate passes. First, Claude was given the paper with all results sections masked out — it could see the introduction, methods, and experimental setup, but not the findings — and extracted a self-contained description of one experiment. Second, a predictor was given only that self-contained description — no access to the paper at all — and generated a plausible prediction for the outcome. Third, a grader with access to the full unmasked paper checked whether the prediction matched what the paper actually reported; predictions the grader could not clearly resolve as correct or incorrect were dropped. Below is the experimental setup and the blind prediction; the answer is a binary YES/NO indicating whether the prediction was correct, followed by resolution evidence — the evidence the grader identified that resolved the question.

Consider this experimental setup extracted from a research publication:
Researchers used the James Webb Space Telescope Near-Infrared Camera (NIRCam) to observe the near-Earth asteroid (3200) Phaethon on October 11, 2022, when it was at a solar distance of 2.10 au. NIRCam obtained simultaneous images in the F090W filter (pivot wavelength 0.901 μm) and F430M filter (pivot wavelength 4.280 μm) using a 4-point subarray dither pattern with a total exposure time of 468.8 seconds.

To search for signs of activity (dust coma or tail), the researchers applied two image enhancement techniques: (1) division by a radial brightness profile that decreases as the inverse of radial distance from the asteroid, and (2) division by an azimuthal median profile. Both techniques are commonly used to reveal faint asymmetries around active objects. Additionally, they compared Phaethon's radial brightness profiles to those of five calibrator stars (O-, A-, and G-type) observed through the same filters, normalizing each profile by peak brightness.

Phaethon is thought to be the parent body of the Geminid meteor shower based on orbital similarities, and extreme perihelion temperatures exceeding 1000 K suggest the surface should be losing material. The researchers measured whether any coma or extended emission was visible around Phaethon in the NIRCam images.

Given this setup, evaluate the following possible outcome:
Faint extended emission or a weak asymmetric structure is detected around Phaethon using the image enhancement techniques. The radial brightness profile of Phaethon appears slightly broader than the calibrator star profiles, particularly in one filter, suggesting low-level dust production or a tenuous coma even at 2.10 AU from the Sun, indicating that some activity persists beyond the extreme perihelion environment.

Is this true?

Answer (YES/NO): NO